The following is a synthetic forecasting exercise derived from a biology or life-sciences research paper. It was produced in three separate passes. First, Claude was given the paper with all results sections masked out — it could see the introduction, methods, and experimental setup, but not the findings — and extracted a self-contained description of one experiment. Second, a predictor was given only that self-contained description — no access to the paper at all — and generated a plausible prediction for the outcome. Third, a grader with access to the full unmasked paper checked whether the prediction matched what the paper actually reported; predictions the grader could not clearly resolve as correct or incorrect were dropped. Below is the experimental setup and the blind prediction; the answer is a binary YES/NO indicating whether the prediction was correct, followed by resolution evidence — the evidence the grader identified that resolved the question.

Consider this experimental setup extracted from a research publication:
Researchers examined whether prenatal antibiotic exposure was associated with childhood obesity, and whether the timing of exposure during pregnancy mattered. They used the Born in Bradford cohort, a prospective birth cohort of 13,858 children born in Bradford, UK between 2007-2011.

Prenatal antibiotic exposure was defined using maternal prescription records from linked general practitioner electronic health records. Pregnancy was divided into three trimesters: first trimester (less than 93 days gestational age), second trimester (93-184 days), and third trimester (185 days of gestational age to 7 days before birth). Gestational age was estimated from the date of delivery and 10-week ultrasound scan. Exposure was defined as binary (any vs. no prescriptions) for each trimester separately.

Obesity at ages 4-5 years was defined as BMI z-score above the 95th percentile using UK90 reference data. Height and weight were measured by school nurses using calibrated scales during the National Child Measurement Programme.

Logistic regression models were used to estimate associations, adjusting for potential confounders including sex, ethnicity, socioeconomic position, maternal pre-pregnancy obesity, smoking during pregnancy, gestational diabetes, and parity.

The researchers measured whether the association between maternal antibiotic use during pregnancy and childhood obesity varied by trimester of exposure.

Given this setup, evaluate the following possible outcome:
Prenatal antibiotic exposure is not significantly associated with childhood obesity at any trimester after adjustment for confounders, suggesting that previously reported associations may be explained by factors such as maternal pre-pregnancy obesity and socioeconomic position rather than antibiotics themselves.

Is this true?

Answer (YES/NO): YES